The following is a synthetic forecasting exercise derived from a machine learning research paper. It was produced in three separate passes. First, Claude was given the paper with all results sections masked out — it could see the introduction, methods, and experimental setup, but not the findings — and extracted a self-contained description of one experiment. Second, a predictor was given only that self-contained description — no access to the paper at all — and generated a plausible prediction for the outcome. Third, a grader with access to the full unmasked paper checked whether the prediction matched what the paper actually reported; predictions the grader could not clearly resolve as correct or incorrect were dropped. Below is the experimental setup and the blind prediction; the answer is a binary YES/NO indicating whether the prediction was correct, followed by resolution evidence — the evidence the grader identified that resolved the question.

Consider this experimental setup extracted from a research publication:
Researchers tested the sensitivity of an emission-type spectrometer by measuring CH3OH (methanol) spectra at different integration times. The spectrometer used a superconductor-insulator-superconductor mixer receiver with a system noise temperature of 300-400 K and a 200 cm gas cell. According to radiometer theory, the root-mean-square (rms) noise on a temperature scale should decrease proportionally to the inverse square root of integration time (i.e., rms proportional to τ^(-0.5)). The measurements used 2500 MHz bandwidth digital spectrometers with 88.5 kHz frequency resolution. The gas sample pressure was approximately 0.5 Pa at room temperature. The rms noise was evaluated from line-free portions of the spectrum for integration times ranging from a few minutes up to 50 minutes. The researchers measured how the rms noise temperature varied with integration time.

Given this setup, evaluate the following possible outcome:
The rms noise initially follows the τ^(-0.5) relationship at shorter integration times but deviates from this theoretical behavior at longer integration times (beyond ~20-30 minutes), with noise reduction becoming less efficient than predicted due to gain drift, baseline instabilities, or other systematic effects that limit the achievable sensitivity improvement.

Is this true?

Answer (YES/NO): NO